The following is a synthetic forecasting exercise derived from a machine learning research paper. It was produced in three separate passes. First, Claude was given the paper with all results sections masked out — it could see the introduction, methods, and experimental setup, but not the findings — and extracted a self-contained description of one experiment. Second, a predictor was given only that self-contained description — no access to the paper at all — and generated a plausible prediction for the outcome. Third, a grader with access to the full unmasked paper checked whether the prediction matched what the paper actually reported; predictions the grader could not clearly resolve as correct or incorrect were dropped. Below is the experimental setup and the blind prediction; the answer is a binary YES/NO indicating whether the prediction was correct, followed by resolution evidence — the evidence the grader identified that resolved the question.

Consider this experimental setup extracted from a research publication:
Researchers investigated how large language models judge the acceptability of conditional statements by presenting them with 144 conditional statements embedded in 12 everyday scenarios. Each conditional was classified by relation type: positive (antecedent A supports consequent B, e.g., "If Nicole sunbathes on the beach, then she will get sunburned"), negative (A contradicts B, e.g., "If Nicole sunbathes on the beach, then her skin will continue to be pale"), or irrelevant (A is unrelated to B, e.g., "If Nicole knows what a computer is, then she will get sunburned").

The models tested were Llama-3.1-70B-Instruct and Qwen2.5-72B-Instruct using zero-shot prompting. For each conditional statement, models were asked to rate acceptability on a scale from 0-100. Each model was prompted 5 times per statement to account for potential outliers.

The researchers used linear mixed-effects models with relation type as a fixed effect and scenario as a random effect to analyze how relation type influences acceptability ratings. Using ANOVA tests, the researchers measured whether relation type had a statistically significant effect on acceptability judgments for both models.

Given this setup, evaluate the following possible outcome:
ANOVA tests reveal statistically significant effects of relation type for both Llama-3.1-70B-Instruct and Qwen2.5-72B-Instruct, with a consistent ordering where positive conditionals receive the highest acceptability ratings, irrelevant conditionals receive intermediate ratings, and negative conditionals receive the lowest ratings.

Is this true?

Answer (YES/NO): NO